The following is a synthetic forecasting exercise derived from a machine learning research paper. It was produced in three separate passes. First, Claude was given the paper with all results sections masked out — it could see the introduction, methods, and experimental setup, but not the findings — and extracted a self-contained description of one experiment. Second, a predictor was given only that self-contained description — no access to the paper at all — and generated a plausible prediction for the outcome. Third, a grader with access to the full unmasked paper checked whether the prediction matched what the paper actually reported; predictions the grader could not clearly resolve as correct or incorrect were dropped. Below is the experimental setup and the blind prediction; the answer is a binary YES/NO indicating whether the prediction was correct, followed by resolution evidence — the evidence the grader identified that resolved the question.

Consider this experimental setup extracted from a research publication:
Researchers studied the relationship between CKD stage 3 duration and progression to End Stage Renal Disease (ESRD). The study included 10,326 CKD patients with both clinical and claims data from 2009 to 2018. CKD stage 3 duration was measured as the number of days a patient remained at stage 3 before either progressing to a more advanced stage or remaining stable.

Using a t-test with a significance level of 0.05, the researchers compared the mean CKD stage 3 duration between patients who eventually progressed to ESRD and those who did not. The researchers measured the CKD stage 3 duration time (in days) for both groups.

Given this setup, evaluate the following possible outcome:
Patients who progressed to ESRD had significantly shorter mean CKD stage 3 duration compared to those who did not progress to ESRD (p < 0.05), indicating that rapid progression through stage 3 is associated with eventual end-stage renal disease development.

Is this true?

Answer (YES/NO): YES